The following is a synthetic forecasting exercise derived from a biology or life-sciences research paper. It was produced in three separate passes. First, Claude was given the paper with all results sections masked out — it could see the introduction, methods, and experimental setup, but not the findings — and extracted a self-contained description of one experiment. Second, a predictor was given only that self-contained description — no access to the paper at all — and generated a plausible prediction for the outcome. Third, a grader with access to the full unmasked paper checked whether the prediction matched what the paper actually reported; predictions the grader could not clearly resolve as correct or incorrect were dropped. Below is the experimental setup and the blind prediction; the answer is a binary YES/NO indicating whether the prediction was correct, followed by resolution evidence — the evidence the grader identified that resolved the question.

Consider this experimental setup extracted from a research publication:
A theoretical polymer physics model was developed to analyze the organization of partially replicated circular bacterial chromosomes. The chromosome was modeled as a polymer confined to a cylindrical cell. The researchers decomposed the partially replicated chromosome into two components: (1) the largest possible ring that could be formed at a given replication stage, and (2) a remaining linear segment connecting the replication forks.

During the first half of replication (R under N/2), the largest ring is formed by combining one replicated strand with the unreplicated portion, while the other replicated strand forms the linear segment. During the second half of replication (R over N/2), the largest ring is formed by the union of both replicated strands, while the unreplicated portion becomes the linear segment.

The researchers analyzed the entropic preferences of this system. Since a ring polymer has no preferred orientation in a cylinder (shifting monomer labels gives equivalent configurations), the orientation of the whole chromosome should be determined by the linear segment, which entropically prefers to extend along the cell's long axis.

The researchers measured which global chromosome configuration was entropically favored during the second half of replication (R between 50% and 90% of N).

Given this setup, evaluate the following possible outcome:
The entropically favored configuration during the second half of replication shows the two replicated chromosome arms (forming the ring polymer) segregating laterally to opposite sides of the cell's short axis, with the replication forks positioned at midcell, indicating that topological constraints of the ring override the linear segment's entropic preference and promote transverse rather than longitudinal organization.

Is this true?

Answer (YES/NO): NO